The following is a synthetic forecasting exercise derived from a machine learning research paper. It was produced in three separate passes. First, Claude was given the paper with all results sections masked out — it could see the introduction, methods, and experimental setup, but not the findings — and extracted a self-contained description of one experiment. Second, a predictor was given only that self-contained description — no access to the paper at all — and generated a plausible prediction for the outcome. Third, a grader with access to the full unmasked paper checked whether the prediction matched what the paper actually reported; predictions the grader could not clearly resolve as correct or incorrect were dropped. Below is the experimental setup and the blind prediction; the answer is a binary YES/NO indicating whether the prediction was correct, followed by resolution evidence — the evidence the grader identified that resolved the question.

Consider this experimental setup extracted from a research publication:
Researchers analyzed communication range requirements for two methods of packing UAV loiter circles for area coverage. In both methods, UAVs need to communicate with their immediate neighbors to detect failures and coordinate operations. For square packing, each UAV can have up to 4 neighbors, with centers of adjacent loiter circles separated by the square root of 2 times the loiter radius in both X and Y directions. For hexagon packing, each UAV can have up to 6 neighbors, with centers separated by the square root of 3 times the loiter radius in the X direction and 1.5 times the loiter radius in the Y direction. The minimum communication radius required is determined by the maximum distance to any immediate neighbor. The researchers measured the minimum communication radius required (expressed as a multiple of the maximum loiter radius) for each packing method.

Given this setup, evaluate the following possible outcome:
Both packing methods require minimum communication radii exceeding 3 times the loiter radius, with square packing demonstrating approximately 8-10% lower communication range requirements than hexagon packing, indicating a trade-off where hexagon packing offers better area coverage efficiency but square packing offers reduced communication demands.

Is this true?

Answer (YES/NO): NO